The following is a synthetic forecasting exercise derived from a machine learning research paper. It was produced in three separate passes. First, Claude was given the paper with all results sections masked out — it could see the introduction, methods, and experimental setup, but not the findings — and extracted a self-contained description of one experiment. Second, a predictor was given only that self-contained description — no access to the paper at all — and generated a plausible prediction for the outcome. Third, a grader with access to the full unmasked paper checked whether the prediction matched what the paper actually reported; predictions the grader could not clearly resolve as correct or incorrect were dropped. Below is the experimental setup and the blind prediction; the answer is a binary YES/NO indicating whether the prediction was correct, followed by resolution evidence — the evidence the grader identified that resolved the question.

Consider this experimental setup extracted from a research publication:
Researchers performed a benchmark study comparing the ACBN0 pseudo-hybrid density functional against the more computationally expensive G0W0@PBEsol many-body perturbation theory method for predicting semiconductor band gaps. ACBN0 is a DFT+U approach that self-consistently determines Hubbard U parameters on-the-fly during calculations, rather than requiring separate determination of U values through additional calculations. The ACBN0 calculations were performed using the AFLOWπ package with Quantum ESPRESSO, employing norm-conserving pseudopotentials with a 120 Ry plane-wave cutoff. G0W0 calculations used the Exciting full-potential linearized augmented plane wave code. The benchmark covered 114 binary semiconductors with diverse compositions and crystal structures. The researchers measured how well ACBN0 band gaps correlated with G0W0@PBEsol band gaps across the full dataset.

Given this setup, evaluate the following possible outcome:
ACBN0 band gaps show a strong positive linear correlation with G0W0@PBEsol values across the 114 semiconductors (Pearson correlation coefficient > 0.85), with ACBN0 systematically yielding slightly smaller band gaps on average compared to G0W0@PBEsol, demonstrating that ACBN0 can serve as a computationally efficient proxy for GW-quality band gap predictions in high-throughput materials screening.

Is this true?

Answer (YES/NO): NO